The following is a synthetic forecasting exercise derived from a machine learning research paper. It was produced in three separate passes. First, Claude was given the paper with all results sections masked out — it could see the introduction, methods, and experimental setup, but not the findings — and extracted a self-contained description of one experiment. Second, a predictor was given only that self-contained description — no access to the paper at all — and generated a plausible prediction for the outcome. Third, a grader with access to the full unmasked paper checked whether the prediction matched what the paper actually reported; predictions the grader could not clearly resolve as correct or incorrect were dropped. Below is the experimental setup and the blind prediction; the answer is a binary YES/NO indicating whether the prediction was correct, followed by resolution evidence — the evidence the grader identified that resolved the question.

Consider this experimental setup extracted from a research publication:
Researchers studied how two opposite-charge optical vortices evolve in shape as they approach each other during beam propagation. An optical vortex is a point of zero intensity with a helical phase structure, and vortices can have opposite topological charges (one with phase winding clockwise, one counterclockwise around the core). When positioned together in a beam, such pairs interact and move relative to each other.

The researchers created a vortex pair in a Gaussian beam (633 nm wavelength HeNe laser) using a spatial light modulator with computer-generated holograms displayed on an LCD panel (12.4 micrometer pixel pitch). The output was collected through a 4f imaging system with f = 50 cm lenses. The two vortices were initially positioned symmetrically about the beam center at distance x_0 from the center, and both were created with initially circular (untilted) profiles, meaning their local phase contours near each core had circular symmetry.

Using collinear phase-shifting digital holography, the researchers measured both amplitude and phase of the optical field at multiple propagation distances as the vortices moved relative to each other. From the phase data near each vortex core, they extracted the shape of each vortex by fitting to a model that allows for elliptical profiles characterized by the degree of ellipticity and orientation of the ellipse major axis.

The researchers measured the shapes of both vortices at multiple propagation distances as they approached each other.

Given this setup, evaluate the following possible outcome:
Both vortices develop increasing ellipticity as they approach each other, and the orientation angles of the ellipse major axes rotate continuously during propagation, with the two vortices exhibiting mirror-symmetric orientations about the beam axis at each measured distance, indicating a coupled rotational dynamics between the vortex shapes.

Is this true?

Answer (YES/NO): YES